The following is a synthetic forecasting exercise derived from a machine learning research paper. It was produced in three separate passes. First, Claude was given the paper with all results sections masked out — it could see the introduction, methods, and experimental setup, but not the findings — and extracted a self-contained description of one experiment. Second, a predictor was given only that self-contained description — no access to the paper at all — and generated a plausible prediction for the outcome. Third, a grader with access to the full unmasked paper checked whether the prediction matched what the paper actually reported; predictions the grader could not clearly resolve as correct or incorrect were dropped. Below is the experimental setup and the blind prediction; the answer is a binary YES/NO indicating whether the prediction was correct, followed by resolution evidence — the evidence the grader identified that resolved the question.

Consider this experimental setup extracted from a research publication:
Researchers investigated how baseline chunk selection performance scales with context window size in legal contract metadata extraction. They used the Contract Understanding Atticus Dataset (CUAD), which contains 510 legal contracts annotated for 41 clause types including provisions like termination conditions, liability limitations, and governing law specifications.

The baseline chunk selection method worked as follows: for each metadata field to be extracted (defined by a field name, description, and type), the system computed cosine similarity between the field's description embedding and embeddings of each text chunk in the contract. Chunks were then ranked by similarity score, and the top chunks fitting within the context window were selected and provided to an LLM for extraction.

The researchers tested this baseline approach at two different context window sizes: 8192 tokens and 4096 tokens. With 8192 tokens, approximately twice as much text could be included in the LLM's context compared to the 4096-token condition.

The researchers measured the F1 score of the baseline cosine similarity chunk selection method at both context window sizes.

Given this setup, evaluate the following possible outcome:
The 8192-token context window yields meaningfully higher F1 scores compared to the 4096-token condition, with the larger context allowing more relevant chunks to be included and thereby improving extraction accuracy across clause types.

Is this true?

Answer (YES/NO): YES